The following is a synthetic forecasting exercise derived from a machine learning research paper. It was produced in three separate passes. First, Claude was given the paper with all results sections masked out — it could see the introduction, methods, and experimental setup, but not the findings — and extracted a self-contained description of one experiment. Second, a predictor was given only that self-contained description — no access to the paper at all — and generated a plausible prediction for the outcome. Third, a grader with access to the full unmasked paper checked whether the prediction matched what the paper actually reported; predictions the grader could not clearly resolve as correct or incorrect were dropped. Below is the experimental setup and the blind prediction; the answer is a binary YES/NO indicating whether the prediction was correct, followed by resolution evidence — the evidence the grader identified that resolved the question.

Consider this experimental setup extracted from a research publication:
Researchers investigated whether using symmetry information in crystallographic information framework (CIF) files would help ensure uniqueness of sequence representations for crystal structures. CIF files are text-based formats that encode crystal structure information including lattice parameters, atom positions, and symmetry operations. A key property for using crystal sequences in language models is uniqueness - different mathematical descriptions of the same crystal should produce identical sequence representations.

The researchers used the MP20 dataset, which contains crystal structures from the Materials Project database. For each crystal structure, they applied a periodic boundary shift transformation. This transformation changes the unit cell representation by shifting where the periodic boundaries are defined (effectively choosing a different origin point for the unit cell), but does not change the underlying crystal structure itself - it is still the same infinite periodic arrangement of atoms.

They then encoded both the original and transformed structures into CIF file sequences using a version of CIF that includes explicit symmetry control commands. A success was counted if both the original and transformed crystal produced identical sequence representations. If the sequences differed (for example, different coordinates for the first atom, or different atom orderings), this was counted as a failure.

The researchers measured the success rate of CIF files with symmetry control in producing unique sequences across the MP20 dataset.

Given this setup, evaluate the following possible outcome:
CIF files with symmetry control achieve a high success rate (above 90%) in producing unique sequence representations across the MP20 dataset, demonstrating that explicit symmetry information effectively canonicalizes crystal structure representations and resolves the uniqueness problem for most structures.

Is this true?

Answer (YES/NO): NO